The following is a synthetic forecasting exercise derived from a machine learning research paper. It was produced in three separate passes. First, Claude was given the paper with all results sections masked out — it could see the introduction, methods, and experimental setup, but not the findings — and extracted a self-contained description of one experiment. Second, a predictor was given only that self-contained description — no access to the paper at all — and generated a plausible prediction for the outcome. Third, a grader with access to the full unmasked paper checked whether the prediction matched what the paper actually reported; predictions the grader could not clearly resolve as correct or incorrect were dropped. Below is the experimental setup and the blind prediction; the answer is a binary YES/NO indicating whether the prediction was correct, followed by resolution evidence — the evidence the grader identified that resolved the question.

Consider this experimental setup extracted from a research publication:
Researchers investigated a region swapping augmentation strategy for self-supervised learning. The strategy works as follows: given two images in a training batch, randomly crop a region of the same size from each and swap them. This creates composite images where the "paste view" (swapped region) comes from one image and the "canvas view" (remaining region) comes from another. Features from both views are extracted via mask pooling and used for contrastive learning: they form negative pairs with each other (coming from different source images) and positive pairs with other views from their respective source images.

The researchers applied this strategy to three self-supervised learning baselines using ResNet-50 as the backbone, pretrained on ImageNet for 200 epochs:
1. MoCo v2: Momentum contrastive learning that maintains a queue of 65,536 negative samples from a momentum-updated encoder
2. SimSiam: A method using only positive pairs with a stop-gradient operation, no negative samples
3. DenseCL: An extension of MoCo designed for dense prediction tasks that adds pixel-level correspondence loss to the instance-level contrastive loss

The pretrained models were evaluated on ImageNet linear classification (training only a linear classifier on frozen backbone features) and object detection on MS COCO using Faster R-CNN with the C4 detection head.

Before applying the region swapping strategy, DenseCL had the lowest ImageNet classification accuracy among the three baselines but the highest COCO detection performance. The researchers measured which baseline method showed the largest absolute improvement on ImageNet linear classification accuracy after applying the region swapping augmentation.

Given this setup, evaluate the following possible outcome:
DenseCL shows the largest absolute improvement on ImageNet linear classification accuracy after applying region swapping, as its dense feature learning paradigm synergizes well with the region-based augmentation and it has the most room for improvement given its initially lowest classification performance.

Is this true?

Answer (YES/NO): YES